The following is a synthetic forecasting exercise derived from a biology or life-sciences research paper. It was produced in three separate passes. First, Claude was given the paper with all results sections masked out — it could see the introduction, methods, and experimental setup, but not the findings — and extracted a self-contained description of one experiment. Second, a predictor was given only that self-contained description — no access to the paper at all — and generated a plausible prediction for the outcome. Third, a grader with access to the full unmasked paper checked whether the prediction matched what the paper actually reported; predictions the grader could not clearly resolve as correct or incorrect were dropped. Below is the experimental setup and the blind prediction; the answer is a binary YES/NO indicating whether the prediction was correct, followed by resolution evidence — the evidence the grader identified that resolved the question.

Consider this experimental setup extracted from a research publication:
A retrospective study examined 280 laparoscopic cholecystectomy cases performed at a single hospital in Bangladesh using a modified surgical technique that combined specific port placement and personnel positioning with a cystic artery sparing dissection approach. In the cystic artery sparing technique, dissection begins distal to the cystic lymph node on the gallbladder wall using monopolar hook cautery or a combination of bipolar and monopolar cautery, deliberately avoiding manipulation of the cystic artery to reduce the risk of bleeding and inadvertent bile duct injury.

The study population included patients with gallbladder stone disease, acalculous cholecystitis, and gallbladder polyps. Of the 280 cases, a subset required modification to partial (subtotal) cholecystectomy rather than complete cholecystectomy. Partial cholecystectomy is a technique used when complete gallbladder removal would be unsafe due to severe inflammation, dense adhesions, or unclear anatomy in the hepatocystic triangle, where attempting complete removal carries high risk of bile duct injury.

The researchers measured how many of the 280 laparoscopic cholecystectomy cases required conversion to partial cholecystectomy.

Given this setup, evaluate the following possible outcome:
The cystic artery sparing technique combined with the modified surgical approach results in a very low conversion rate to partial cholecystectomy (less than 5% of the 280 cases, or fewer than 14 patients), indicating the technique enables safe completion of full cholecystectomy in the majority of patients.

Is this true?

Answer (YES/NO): NO